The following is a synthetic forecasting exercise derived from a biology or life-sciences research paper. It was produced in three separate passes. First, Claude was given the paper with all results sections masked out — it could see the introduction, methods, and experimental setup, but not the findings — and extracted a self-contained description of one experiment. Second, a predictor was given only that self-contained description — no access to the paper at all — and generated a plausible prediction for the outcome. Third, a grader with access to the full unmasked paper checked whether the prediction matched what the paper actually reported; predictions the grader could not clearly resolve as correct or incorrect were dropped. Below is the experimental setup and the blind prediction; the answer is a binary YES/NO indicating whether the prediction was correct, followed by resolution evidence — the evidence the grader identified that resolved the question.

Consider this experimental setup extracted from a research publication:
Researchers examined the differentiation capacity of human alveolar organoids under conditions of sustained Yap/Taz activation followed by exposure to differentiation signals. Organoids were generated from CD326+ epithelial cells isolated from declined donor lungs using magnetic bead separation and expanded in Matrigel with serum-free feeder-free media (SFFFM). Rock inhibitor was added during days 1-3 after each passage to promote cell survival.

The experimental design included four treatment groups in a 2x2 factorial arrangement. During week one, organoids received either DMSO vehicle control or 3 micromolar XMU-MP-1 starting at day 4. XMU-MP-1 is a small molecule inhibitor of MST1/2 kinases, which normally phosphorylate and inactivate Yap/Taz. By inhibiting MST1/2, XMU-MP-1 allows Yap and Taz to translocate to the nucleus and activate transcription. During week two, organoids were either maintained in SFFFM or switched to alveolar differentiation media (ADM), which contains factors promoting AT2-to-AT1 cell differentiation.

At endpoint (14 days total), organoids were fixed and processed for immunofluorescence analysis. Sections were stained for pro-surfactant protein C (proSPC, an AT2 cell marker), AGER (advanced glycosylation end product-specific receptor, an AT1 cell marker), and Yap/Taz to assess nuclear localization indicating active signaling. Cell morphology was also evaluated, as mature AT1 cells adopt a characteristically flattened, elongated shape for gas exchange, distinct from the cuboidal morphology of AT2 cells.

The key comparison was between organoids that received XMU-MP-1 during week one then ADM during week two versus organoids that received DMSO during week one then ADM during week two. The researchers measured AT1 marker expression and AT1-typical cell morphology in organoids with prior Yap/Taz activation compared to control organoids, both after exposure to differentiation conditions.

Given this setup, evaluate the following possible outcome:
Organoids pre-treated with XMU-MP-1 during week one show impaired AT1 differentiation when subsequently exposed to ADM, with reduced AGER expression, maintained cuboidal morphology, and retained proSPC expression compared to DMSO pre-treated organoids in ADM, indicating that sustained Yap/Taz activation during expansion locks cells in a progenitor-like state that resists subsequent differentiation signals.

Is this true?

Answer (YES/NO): NO